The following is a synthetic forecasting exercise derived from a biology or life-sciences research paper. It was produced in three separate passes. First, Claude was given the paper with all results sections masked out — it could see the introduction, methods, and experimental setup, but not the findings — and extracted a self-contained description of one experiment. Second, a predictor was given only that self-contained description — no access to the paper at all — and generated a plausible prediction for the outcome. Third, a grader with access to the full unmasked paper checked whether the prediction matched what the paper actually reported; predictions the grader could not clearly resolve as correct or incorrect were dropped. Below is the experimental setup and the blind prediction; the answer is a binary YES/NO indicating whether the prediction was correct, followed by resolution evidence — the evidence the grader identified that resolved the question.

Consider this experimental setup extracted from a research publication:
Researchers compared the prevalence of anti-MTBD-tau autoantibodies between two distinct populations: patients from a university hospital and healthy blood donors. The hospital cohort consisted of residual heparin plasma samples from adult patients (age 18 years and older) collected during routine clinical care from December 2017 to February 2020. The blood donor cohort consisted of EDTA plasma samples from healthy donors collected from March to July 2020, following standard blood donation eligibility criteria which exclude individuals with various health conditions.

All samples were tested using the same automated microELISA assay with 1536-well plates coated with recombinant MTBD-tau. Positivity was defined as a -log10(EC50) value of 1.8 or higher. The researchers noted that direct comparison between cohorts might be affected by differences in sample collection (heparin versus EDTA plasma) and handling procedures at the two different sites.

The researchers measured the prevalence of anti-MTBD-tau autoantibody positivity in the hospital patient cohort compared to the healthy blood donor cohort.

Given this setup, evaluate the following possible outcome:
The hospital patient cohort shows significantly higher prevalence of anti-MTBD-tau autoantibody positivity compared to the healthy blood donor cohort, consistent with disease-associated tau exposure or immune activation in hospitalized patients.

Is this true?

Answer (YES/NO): YES